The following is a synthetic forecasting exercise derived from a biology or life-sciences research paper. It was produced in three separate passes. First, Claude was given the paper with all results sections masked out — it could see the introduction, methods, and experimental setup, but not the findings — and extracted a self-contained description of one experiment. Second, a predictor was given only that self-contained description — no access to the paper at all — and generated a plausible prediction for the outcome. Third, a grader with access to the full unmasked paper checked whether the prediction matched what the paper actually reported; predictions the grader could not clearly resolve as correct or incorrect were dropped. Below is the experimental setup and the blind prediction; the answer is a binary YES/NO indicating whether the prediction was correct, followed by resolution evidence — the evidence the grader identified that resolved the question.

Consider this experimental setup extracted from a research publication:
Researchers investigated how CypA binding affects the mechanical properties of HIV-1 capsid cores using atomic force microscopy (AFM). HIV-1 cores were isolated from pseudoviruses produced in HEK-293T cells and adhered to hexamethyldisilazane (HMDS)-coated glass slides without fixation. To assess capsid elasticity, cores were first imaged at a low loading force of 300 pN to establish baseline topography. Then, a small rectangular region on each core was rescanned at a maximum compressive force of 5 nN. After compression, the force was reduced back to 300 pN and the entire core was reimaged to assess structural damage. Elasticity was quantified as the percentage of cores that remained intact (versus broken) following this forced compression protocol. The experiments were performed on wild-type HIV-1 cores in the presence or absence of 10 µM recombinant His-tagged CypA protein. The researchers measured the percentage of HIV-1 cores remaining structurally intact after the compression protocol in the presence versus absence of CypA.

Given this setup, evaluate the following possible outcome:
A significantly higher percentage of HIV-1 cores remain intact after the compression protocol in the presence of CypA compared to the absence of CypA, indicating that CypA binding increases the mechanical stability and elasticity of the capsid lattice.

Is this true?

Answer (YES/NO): NO